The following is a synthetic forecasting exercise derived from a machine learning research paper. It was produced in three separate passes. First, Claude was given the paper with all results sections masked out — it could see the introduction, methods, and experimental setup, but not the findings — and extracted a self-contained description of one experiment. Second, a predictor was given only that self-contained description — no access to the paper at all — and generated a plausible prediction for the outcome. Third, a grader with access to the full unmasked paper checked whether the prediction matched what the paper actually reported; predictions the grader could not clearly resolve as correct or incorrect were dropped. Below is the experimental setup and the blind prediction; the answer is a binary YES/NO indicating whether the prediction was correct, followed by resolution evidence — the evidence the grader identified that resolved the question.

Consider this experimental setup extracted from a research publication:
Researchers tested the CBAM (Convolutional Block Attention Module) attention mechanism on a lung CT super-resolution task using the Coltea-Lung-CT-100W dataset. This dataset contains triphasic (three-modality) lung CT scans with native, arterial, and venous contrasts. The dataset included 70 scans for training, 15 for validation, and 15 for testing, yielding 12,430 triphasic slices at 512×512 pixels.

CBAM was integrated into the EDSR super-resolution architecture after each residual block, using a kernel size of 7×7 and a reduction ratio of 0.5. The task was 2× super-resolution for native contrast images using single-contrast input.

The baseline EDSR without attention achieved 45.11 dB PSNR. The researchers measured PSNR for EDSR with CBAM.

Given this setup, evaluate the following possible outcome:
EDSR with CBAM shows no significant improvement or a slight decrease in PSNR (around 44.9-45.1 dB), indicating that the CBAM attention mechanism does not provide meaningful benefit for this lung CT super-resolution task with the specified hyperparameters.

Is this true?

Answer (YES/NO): NO